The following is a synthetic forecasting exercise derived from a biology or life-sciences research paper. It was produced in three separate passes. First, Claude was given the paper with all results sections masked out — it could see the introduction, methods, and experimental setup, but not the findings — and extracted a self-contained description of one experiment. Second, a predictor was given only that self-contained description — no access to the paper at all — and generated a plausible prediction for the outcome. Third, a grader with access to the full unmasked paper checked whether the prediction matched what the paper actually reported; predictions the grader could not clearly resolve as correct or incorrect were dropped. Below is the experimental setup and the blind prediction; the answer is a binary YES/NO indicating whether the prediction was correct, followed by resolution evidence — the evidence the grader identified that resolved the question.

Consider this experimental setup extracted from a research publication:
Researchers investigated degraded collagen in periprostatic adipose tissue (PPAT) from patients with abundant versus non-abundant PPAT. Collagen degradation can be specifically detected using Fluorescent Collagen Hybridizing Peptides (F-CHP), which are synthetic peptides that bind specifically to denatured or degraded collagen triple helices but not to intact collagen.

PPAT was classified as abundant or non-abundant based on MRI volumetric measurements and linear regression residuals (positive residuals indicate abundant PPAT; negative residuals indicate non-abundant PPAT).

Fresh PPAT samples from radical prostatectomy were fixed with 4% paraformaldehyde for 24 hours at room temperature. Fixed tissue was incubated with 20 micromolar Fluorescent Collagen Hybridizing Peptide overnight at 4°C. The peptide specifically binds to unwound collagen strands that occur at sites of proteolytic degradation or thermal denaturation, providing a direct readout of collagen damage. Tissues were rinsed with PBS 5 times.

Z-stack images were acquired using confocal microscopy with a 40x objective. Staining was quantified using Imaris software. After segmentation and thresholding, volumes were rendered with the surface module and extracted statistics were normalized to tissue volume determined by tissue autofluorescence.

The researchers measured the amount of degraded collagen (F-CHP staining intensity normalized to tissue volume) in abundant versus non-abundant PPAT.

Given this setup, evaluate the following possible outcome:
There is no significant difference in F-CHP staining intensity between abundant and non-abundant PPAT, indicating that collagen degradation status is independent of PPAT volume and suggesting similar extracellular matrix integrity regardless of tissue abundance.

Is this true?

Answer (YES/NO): NO